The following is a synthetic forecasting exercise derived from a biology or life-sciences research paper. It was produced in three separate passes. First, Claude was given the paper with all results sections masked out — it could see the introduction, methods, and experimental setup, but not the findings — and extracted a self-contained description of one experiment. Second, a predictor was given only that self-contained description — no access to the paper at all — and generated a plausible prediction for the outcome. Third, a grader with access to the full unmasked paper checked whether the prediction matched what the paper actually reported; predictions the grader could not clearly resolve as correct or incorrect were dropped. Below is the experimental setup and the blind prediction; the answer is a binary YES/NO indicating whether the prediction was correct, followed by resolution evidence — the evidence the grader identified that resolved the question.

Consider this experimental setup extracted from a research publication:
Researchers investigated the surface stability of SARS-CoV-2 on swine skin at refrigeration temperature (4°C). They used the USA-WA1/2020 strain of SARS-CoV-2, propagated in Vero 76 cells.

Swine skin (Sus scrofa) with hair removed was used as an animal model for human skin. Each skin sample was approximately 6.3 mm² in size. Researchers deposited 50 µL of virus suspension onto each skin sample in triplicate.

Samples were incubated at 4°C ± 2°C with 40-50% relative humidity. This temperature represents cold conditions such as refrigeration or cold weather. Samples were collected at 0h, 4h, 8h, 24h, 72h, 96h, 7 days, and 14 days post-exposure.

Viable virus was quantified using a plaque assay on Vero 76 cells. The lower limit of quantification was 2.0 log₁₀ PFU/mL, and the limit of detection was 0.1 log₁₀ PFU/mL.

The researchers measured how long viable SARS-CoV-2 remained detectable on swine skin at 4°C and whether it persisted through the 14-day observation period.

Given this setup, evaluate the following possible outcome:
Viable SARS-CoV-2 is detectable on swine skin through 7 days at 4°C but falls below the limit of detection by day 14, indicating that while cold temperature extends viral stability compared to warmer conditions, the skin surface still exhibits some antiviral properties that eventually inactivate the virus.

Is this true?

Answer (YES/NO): NO